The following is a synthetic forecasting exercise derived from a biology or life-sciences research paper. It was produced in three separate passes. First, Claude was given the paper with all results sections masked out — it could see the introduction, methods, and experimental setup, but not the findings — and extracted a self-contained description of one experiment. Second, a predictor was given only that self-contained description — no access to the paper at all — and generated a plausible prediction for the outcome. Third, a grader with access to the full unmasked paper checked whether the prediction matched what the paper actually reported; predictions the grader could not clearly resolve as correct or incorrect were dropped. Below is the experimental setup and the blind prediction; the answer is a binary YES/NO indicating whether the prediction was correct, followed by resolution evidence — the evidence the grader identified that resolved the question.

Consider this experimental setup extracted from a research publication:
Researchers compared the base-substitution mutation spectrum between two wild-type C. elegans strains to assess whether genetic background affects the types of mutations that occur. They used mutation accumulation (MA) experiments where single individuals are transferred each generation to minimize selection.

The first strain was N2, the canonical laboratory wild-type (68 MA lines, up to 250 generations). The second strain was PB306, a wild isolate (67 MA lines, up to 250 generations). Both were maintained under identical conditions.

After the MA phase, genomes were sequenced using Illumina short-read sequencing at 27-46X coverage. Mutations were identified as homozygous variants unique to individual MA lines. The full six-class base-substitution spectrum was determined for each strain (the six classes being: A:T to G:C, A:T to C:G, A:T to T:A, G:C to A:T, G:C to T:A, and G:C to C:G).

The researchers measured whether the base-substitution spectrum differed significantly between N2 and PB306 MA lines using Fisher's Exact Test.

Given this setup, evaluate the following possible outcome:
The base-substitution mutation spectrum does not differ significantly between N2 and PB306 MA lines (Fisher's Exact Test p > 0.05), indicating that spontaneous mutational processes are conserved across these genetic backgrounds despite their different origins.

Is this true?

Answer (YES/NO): NO